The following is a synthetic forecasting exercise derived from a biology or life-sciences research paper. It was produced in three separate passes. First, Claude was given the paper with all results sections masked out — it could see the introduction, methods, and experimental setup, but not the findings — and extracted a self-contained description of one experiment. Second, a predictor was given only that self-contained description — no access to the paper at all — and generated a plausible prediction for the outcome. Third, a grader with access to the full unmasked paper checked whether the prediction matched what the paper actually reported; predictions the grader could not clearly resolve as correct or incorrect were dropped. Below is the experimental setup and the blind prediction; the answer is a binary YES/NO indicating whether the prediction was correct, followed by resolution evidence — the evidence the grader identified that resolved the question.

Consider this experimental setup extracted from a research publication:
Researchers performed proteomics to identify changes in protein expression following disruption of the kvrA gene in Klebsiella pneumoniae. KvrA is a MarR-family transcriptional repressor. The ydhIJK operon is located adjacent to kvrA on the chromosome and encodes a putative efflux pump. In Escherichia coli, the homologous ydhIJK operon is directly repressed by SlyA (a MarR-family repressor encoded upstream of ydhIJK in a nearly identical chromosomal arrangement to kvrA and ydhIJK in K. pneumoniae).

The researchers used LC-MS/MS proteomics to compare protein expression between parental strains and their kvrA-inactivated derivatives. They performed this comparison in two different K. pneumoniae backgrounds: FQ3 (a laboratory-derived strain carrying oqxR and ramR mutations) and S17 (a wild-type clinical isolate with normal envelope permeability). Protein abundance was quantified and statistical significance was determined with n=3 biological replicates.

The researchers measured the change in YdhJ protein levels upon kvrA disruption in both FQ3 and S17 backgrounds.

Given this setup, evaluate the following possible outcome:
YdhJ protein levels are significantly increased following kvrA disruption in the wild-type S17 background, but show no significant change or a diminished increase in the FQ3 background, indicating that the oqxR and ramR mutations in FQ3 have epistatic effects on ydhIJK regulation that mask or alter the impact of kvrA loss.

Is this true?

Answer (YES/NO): NO